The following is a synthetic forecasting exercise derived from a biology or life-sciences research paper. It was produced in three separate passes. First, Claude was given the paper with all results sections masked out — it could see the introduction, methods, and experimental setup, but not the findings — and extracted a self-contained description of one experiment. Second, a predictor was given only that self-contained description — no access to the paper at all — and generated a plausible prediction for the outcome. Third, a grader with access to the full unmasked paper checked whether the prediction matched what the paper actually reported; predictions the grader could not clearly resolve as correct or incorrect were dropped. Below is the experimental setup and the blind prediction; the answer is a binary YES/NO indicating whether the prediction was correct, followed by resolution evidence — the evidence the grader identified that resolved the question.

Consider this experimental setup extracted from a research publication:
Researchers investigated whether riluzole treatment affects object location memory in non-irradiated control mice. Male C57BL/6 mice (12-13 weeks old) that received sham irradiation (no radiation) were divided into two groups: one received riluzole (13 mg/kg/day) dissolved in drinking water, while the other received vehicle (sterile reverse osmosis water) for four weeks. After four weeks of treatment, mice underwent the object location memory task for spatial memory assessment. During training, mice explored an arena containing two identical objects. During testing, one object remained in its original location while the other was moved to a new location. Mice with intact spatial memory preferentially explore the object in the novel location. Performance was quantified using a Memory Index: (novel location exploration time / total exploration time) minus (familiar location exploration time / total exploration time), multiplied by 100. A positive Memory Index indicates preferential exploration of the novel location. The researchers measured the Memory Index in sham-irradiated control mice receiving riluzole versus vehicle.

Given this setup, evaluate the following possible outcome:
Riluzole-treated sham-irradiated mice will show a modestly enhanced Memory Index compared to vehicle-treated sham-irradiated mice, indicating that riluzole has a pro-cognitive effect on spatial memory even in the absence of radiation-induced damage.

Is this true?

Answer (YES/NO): NO